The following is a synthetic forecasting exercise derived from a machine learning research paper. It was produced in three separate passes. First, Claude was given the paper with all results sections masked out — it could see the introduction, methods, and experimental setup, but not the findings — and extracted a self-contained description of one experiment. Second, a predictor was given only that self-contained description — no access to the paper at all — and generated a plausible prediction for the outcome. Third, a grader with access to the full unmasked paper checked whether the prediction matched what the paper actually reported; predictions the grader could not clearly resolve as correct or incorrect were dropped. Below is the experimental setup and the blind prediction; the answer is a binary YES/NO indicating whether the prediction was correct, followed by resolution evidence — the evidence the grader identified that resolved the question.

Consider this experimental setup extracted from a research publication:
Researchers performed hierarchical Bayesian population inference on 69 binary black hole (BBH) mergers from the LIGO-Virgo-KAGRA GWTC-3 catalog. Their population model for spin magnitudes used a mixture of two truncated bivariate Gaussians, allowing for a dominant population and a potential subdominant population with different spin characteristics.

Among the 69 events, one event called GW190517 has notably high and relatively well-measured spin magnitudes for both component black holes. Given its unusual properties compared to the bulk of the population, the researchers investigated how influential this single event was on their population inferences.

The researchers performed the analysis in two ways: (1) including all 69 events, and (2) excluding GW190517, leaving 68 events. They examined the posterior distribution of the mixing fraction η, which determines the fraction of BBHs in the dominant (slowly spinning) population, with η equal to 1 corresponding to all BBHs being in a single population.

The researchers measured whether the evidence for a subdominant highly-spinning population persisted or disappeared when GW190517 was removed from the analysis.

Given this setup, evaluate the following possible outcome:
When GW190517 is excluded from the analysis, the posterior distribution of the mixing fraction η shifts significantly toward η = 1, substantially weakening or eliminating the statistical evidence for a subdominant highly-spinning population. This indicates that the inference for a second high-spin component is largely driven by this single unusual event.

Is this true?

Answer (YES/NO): YES